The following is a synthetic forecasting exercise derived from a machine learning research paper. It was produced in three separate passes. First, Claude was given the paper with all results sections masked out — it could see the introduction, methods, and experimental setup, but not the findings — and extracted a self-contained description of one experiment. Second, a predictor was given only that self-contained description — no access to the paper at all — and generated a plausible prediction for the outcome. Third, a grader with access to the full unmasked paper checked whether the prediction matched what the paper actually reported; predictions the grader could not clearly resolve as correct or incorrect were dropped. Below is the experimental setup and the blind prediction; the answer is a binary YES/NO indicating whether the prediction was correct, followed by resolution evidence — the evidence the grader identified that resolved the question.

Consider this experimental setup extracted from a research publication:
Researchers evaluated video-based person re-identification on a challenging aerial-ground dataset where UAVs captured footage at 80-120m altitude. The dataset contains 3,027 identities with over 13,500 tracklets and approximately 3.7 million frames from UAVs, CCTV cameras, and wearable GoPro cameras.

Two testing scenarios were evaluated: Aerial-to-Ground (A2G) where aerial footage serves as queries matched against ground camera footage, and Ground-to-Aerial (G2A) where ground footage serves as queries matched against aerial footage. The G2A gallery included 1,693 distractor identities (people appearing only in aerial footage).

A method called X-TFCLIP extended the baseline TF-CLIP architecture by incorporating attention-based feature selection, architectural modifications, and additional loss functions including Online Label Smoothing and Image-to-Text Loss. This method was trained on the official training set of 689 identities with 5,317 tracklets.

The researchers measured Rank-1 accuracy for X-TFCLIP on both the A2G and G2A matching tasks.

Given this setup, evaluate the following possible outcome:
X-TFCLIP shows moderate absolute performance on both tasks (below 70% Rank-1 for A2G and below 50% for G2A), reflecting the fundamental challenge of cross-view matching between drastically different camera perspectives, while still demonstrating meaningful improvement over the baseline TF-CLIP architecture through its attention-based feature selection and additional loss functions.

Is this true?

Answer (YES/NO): NO